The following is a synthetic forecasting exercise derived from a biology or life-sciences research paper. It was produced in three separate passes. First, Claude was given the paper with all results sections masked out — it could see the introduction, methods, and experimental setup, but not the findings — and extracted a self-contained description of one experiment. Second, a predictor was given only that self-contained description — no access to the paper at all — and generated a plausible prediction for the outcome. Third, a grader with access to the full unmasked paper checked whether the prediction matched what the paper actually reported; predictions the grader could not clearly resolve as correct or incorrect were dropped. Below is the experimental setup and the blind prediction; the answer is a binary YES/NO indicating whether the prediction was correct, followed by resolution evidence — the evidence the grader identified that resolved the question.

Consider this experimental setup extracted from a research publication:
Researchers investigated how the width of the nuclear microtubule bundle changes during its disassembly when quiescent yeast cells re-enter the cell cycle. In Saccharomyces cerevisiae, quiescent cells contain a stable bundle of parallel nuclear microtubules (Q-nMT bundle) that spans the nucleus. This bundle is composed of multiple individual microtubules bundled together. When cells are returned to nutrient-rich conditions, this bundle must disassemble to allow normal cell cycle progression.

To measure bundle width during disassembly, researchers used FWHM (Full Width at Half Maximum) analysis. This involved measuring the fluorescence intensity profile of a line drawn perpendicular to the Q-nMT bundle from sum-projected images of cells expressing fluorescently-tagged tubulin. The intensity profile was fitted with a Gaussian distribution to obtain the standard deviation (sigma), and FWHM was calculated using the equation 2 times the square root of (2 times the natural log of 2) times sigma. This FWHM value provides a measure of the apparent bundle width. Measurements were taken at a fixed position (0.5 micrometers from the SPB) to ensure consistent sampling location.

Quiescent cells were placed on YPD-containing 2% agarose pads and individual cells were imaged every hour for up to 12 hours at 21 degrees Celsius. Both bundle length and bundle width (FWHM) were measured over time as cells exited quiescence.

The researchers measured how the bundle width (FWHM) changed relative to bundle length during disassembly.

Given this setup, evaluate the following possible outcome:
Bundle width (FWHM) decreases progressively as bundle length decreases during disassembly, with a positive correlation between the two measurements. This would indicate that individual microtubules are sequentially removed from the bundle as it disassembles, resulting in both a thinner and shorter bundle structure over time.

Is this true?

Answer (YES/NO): NO